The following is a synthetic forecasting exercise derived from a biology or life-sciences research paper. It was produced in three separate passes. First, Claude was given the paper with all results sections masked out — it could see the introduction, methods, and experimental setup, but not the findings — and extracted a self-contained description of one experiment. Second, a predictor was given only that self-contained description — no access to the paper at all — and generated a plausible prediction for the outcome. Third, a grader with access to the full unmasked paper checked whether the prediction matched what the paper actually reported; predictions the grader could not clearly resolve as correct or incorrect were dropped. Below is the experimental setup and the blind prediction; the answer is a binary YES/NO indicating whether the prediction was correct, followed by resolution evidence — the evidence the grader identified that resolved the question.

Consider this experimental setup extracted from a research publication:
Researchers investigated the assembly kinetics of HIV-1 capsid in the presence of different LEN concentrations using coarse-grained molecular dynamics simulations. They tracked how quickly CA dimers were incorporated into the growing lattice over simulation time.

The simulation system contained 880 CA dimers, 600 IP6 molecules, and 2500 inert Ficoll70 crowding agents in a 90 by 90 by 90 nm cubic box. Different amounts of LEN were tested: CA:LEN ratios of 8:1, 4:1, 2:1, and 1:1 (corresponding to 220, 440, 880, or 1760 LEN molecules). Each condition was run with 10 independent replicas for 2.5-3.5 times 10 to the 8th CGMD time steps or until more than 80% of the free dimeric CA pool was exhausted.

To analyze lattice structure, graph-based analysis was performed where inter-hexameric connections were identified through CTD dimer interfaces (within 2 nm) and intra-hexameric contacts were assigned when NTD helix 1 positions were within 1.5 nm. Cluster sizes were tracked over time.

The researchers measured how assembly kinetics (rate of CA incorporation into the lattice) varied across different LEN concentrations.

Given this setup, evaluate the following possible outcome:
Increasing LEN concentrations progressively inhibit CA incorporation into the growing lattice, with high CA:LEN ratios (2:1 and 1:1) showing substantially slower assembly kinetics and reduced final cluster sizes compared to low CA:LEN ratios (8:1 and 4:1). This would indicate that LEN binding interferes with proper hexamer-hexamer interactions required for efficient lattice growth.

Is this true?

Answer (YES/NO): NO